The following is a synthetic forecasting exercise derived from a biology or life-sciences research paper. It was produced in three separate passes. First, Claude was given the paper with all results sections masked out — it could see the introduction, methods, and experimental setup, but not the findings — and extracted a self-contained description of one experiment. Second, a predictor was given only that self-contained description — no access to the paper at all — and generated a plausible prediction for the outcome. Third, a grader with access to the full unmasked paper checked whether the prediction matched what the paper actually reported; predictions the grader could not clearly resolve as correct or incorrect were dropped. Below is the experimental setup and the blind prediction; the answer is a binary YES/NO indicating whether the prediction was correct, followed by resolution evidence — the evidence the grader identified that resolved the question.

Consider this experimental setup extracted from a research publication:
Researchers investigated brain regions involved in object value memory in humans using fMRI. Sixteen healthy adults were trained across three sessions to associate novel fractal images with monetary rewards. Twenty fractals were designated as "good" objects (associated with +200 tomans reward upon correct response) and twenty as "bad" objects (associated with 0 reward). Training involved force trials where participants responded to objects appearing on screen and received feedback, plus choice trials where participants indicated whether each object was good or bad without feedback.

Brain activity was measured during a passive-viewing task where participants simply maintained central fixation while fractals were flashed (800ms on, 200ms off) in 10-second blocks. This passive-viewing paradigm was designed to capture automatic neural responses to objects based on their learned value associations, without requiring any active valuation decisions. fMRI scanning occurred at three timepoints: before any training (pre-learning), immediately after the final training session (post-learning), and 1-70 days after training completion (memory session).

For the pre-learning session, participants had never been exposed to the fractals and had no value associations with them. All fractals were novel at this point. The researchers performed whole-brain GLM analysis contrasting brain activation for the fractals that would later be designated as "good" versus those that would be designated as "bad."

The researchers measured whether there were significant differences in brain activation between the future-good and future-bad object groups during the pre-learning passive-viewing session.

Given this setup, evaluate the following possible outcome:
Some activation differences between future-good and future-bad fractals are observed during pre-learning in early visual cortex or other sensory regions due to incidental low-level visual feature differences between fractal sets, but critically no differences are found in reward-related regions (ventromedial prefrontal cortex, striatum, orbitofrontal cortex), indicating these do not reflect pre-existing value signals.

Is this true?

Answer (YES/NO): NO